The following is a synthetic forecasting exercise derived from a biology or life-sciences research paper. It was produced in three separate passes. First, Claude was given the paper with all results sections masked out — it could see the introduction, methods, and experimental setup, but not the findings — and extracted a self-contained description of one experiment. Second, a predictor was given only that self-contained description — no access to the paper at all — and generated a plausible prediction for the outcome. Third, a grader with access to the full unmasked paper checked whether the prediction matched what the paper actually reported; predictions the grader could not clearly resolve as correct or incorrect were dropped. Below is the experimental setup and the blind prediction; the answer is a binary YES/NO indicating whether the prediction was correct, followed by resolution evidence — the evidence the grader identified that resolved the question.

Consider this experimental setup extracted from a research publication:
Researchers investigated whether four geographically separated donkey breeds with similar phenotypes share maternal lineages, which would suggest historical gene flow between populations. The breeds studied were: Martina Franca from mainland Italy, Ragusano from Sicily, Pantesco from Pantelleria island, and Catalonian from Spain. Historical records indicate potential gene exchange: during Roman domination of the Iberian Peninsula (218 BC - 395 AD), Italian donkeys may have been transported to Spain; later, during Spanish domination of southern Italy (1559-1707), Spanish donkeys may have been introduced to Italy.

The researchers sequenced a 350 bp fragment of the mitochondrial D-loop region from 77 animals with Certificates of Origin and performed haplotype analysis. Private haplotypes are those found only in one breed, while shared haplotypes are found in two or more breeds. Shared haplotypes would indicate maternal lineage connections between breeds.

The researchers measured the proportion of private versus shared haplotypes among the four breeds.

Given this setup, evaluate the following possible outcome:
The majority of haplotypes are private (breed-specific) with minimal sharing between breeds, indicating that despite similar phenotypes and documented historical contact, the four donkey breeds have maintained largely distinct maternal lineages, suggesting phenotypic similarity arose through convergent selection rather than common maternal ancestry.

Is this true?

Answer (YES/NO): NO